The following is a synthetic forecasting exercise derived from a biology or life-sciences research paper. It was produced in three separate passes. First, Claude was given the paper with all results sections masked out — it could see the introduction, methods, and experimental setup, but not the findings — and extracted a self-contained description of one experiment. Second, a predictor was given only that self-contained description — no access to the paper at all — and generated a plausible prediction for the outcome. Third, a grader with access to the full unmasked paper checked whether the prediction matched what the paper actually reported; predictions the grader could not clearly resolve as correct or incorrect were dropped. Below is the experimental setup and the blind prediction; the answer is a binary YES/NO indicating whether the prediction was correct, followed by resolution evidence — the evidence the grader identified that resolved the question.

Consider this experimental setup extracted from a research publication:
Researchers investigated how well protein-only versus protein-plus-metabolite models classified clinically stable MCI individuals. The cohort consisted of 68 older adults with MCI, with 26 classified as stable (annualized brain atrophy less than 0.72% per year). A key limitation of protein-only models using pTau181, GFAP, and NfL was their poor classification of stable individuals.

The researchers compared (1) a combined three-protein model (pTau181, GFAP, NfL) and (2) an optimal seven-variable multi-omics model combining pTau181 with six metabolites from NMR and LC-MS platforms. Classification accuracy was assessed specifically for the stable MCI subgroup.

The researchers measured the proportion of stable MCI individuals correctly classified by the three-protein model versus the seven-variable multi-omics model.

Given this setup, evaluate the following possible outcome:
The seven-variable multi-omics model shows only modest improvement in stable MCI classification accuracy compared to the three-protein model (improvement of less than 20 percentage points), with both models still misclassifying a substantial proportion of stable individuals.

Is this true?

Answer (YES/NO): NO